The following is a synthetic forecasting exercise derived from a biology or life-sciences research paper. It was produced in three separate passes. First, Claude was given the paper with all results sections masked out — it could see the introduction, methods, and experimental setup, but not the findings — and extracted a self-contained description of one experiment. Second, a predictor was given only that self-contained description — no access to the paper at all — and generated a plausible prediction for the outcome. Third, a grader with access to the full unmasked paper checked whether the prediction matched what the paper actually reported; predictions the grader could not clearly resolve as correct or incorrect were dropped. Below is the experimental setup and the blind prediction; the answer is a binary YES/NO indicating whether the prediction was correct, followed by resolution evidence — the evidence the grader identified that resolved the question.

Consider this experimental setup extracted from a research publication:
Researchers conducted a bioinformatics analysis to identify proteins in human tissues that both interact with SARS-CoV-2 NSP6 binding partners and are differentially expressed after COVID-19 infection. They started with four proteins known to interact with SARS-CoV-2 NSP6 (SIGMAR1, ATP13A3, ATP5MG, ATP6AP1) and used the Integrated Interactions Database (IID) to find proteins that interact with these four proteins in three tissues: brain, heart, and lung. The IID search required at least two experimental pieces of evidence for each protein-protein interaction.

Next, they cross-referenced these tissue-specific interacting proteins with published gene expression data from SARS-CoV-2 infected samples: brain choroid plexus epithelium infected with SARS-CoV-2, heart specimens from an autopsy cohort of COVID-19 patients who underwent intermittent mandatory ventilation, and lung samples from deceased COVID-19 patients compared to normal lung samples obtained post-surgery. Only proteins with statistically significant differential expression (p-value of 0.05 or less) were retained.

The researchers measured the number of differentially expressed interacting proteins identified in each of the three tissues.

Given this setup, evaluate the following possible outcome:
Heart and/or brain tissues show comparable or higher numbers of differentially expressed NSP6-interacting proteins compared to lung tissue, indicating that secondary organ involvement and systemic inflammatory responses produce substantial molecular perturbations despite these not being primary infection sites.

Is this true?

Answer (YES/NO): YES